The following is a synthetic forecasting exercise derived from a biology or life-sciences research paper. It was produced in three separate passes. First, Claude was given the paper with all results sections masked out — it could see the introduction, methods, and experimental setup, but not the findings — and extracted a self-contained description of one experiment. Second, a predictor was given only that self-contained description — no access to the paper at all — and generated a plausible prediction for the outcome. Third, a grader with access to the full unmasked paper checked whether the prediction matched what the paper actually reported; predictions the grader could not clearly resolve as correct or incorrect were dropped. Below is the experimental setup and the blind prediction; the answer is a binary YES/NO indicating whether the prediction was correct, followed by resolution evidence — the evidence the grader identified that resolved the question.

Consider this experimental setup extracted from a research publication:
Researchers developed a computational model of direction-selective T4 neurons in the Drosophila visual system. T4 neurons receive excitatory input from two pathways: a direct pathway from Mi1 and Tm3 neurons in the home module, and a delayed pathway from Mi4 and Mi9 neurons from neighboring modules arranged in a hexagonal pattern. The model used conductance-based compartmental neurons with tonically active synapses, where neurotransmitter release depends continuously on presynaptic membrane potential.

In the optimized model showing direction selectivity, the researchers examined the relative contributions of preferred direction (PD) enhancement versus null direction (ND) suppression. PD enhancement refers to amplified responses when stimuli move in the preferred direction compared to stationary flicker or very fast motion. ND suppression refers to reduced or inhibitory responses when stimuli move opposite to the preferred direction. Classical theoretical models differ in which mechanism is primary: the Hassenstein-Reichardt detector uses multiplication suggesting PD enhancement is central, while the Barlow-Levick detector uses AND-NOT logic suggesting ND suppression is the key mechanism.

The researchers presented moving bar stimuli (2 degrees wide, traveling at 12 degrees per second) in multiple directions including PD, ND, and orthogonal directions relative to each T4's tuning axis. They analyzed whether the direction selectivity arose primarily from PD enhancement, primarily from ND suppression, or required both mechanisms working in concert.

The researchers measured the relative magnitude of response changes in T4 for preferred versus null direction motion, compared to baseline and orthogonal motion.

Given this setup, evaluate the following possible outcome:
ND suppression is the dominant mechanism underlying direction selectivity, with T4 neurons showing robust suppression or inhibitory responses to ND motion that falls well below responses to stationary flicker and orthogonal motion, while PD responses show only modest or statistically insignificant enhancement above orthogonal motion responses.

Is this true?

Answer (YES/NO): NO